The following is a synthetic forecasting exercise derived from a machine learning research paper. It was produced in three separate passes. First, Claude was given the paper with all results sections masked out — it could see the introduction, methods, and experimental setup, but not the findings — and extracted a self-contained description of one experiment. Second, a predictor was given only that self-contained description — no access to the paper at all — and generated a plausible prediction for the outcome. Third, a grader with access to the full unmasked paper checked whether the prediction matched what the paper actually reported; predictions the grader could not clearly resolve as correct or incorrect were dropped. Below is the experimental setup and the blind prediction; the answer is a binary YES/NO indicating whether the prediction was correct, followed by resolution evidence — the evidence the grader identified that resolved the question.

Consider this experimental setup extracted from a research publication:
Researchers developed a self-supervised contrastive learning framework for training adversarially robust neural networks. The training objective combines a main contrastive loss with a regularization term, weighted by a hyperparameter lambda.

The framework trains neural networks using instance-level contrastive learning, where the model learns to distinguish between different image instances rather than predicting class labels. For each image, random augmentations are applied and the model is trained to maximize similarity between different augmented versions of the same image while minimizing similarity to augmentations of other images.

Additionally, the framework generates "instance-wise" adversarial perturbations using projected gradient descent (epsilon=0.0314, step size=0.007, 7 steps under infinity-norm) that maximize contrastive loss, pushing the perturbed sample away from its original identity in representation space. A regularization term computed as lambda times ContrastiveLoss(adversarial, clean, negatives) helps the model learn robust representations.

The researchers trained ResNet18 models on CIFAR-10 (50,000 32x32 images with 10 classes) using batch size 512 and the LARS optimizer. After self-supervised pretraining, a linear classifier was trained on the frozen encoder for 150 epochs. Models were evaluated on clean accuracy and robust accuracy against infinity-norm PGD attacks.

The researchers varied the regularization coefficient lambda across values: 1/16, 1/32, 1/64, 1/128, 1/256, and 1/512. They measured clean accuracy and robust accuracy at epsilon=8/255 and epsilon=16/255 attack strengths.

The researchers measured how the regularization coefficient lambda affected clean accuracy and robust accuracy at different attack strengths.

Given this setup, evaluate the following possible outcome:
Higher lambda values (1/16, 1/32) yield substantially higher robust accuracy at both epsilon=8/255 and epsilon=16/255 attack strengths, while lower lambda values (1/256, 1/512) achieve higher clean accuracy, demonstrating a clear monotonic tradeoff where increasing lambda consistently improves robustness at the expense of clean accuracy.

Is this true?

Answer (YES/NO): NO